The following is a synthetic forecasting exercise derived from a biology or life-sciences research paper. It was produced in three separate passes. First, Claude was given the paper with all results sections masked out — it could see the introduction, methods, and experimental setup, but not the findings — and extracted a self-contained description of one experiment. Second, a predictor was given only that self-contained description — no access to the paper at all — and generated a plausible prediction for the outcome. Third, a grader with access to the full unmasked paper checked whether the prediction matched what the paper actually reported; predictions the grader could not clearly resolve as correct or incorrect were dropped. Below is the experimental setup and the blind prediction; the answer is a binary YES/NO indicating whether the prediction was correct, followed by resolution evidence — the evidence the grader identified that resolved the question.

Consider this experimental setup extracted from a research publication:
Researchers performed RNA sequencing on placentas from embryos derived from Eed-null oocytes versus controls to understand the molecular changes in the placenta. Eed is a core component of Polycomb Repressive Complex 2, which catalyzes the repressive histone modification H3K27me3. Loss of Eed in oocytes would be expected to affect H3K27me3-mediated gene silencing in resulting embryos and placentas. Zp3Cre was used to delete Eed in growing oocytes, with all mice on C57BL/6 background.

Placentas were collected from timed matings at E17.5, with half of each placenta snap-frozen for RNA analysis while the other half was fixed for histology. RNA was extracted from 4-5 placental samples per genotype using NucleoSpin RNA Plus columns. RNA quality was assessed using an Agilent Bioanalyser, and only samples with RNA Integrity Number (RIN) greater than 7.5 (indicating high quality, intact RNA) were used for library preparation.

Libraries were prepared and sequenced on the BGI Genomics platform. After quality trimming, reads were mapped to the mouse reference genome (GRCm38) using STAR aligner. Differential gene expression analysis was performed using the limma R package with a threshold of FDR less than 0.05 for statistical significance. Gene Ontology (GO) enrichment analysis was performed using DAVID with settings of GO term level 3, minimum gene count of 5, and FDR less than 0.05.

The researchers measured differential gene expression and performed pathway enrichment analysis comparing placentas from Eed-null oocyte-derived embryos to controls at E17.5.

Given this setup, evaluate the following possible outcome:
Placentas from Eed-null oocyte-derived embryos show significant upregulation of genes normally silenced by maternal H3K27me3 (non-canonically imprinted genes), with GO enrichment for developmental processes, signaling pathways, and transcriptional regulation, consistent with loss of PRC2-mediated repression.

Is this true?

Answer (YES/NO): NO